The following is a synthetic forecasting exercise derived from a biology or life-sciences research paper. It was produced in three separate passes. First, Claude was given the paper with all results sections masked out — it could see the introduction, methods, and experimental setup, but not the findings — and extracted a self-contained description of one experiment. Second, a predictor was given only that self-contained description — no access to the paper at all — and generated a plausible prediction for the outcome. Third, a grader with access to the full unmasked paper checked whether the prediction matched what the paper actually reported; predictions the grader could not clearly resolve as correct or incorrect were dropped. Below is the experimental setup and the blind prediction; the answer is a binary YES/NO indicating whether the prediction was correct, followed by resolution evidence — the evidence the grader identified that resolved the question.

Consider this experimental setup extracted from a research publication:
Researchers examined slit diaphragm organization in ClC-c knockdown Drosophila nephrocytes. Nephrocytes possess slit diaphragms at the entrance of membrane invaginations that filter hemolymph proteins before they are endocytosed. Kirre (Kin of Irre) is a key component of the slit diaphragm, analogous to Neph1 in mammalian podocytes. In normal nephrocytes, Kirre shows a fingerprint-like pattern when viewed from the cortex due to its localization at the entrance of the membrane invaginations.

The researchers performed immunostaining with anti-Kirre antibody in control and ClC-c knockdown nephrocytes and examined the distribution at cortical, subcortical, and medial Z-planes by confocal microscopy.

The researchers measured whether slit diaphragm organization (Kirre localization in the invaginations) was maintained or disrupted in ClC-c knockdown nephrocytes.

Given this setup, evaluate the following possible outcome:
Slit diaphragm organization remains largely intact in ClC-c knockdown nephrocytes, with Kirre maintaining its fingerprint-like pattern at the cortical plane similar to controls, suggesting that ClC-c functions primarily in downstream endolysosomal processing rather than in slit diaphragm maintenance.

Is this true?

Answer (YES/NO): NO